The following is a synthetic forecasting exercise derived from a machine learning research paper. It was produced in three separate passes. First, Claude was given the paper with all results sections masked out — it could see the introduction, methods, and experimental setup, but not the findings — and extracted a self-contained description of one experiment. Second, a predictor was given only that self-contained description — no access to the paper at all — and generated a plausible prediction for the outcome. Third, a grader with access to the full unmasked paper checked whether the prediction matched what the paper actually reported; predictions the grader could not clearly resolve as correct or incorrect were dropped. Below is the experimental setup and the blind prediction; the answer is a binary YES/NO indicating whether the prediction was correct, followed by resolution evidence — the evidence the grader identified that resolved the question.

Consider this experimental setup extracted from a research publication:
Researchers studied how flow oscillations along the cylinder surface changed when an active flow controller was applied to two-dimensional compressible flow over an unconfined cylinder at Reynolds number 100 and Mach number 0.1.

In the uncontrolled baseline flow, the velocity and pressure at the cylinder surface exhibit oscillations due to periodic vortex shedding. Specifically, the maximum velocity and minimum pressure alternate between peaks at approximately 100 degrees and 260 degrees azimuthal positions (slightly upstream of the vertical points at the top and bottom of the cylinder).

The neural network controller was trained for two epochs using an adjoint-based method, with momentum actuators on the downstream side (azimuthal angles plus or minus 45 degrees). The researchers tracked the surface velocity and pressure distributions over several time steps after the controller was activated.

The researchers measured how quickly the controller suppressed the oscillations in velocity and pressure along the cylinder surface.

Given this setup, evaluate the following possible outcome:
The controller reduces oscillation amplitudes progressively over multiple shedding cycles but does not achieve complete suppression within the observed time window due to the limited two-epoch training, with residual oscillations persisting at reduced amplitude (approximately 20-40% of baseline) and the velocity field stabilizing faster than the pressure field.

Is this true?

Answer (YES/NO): NO